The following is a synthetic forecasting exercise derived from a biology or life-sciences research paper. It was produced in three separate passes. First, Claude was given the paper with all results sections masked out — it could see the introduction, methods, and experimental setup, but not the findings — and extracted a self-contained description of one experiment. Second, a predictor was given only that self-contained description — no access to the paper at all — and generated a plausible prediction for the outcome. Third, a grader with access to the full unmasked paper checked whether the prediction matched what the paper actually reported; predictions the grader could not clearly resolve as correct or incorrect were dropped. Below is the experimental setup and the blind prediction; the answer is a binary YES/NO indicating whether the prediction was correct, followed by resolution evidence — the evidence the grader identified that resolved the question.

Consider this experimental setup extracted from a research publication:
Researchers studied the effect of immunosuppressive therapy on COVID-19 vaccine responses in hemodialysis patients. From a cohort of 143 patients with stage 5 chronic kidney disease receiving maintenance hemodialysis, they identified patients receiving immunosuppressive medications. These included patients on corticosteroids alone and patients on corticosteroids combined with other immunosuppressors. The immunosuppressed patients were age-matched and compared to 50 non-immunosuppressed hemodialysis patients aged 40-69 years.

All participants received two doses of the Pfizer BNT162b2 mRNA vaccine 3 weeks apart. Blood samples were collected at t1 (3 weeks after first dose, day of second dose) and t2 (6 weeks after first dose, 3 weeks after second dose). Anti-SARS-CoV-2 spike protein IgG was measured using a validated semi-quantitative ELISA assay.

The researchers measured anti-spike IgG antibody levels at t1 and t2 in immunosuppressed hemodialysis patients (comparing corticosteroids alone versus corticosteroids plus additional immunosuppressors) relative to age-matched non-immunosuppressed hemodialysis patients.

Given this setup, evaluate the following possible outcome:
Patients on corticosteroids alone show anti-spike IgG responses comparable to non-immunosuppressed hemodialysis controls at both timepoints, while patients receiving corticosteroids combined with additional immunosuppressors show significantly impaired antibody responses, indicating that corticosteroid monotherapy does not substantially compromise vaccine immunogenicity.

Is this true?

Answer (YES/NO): NO